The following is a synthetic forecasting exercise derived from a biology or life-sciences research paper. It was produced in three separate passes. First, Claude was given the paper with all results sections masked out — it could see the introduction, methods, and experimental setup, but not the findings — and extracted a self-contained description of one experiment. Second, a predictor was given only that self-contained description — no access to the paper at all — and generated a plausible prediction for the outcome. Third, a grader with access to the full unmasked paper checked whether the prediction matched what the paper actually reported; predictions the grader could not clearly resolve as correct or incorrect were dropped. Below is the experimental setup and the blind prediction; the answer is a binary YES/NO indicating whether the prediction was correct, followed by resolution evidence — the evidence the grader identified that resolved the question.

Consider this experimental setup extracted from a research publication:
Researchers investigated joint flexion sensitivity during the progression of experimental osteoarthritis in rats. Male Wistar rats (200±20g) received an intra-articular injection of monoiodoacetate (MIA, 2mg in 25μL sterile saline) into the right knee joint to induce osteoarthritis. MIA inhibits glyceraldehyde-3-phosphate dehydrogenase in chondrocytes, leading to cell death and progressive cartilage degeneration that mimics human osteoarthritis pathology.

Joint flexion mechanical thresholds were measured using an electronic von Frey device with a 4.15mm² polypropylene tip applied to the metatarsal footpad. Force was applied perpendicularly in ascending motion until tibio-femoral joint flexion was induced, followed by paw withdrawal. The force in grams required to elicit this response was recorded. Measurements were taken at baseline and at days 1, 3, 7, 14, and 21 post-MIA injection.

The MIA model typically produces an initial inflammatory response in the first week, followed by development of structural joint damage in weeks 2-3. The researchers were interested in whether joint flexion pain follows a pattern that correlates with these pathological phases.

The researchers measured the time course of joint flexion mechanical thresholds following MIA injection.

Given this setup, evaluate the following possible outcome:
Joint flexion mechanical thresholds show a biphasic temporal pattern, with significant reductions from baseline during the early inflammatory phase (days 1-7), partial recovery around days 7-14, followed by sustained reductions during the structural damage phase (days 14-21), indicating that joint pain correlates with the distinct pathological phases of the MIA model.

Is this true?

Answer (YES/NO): NO